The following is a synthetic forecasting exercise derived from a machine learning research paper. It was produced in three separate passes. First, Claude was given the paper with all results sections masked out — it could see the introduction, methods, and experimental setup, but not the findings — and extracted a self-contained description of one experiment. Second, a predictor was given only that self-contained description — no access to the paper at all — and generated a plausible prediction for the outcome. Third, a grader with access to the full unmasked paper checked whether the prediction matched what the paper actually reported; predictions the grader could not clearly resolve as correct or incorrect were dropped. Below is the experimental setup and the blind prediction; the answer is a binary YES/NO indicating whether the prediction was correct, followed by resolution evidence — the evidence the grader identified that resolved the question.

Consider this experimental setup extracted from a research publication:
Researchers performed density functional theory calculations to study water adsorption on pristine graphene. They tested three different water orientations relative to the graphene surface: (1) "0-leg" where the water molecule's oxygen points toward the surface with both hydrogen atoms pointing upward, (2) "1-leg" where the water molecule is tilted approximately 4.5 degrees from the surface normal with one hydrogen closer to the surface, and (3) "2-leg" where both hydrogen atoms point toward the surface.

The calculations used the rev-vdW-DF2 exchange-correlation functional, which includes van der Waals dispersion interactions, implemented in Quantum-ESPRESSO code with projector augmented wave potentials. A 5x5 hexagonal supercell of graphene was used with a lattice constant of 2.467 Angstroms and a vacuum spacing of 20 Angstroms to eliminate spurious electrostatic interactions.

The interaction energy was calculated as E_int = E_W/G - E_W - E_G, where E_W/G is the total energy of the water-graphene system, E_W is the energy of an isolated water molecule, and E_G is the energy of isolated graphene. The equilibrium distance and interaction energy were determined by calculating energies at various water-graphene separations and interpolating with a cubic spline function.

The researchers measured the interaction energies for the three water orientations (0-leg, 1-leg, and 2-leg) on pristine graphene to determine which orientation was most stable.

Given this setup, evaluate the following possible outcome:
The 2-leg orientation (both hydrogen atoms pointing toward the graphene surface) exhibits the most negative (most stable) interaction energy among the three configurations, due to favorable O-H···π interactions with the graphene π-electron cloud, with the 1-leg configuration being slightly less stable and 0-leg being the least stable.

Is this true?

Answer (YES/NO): YES